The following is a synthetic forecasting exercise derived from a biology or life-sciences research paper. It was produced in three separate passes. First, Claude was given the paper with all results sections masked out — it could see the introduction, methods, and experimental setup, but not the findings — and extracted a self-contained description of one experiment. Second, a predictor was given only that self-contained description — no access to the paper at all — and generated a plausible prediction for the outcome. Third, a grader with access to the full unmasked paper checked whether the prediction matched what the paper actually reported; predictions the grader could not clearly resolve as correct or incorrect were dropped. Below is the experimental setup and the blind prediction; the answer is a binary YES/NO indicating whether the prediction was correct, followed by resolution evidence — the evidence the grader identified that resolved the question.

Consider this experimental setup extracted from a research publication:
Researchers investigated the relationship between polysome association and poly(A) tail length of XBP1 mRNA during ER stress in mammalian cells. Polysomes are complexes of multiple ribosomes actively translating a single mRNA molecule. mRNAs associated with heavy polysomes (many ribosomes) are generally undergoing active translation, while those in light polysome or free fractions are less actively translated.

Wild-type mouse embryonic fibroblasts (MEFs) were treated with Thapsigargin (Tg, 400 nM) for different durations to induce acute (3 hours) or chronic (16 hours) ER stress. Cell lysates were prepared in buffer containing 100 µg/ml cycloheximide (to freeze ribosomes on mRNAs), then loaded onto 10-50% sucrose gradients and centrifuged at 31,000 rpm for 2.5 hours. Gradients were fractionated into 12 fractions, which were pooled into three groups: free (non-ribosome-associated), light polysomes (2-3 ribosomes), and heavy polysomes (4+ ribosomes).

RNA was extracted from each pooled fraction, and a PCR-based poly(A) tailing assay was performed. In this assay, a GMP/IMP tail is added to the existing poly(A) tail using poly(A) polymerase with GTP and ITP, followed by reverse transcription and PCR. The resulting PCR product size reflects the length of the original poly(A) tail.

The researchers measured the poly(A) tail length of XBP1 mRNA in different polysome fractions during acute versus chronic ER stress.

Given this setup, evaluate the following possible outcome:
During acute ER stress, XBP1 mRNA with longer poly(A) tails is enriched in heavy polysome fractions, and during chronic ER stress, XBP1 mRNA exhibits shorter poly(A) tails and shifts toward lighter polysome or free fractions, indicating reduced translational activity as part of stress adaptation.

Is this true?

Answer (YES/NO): NO